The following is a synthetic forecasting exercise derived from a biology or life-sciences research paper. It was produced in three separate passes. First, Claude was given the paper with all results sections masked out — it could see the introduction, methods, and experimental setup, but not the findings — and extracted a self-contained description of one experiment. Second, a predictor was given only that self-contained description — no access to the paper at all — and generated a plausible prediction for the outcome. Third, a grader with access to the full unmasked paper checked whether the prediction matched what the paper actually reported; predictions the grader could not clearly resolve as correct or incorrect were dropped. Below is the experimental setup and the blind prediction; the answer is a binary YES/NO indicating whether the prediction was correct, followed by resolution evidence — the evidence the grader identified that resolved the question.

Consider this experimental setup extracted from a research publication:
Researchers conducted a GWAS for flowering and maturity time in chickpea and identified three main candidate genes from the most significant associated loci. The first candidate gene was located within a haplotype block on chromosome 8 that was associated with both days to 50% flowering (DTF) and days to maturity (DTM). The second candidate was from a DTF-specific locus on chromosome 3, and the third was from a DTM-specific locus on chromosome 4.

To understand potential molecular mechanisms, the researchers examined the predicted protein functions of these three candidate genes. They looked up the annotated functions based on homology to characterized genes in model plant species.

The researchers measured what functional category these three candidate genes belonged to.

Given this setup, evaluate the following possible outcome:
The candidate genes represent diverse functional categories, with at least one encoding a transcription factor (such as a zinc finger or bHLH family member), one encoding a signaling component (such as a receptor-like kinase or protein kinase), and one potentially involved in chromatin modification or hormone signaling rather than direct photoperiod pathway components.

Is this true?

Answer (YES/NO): NO